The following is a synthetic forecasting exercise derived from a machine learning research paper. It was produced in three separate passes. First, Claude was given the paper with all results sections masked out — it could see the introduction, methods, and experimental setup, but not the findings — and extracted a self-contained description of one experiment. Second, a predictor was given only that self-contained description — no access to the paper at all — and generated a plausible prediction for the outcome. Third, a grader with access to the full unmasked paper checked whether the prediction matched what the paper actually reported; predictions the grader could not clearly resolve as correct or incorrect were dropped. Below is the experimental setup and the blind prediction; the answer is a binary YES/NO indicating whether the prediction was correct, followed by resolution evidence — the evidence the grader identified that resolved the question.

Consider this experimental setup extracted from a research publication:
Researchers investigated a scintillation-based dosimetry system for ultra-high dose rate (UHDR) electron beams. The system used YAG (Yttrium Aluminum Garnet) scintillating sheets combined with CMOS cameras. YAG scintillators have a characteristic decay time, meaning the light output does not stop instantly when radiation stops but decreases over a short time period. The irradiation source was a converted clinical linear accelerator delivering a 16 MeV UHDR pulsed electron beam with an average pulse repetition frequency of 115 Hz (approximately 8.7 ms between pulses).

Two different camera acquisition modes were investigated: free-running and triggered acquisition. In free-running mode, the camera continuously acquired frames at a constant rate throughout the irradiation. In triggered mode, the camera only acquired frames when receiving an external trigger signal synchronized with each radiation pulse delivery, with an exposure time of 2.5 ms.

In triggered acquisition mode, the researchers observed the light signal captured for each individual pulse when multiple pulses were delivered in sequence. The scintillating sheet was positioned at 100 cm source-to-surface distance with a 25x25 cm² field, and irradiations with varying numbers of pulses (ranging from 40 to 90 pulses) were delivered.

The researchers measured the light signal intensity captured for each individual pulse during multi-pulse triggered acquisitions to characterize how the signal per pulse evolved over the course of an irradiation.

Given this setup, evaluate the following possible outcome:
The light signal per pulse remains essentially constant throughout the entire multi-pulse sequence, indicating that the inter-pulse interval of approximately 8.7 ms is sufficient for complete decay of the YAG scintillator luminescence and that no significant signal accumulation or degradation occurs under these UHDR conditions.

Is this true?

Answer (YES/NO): NO